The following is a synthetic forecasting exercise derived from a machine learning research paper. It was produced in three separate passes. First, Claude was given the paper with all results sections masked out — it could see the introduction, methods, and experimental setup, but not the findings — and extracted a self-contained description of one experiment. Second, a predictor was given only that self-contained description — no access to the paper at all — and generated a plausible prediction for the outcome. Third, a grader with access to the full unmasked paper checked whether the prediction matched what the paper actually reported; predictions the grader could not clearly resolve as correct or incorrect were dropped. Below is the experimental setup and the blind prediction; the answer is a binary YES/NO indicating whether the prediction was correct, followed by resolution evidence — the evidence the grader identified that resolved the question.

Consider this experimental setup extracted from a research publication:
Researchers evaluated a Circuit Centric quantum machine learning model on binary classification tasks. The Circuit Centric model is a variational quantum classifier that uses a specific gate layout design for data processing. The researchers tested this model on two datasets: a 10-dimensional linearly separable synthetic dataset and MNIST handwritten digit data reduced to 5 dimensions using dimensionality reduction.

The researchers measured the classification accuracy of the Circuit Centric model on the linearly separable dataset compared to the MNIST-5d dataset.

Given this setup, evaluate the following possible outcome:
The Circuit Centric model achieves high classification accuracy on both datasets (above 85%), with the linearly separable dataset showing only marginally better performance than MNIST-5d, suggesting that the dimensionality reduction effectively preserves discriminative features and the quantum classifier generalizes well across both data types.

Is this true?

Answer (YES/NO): NO